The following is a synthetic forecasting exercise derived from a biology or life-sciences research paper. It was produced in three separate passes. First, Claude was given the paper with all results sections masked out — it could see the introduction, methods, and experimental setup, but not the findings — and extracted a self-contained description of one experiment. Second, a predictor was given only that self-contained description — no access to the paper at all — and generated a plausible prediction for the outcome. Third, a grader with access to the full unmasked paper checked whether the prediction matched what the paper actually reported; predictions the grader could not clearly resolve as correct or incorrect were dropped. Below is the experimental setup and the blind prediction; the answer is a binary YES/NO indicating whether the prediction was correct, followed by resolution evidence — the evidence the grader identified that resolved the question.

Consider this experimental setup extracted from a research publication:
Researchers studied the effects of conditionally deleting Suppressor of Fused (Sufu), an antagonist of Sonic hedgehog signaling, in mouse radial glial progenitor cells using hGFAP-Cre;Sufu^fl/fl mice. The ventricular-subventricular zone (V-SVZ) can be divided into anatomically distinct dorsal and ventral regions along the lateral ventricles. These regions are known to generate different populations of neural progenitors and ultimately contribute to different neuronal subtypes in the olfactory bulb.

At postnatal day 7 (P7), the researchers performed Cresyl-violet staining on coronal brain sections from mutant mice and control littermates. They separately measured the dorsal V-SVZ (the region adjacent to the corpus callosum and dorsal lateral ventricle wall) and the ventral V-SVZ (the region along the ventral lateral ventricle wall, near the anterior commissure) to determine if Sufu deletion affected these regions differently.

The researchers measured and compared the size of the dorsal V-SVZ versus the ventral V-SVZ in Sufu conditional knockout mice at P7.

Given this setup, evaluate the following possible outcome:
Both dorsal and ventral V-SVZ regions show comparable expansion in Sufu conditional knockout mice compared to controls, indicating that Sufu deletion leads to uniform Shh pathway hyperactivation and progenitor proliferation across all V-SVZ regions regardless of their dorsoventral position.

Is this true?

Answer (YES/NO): NO